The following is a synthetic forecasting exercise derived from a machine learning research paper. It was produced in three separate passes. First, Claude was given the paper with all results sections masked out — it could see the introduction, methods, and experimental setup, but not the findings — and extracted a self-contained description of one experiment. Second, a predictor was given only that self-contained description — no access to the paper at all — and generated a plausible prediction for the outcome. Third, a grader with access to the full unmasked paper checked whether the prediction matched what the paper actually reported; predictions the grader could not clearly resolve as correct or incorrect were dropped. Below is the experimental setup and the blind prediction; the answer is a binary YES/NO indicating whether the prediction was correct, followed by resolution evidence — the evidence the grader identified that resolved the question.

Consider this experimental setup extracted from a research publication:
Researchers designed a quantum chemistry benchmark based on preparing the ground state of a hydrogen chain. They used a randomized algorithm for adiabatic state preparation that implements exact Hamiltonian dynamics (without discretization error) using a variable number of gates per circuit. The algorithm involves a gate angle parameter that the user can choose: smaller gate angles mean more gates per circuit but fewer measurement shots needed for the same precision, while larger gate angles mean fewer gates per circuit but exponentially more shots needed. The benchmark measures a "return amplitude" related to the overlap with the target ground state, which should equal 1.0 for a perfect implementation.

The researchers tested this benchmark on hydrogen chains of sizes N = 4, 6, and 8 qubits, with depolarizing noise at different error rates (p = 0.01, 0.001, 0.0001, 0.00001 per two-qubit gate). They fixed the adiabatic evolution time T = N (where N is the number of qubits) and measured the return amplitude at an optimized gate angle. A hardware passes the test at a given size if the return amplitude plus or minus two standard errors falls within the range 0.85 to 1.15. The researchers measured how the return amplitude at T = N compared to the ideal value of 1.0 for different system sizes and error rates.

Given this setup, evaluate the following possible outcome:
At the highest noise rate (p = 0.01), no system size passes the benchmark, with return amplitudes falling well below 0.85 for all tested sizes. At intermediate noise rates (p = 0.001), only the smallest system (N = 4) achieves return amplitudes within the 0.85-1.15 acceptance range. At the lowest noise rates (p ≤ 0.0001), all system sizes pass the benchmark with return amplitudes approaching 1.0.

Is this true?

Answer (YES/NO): NO